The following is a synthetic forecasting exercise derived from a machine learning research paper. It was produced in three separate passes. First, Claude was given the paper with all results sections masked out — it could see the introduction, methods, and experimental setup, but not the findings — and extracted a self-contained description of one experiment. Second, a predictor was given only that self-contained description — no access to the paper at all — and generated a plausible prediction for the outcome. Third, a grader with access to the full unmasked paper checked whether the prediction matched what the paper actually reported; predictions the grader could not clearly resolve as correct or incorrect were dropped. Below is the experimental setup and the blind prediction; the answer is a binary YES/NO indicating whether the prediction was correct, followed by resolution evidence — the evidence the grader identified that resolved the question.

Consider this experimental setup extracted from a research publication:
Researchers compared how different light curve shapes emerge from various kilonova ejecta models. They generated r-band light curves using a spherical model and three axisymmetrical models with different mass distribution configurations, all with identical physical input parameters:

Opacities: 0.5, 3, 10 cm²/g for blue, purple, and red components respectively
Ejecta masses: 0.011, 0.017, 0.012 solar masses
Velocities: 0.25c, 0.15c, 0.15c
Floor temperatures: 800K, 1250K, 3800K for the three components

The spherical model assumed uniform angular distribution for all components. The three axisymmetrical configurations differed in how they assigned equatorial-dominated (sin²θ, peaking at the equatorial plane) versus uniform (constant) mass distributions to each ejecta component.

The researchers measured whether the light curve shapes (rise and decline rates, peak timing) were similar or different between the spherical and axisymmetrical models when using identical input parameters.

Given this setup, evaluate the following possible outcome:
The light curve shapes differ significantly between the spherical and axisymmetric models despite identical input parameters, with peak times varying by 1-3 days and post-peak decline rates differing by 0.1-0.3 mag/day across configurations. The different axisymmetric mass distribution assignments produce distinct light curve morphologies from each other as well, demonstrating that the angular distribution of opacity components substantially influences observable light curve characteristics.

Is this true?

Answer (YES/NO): NO